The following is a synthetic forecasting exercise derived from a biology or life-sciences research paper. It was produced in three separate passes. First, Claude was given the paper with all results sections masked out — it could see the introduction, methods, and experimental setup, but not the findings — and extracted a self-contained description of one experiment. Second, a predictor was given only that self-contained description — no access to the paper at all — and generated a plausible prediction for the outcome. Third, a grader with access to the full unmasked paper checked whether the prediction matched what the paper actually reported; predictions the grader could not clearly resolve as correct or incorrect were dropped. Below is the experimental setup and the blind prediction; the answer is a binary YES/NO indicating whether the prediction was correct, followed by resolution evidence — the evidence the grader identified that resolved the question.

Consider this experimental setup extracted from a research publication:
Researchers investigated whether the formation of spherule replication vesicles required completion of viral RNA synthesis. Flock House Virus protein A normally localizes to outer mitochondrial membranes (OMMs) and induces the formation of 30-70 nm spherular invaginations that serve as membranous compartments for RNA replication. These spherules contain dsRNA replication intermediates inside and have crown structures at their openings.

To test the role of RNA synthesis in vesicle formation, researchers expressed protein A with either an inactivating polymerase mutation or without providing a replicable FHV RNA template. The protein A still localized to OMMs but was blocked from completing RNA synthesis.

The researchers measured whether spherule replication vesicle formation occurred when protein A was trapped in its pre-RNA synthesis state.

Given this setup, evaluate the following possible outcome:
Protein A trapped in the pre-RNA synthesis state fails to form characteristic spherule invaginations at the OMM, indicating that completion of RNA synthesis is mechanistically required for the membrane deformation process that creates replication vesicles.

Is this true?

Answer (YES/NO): YES